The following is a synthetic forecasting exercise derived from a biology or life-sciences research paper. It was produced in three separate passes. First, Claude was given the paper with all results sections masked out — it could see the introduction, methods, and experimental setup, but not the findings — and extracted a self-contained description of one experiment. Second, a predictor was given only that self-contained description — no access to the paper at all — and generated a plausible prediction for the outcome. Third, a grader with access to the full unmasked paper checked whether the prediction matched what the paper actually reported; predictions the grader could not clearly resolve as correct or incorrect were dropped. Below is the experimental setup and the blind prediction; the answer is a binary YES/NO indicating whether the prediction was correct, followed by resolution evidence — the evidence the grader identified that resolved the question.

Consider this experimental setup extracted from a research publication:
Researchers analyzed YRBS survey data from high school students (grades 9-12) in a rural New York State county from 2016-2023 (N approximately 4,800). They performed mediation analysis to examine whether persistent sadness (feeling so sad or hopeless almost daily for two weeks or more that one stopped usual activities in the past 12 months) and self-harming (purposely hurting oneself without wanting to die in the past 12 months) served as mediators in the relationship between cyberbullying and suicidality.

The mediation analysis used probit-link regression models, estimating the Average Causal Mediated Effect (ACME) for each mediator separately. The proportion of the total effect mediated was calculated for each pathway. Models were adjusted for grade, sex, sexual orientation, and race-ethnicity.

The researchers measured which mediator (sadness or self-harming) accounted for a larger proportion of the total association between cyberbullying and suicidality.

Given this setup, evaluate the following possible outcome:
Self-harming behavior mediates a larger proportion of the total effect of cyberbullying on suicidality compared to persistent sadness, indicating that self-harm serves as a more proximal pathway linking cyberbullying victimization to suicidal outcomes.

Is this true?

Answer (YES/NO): YES